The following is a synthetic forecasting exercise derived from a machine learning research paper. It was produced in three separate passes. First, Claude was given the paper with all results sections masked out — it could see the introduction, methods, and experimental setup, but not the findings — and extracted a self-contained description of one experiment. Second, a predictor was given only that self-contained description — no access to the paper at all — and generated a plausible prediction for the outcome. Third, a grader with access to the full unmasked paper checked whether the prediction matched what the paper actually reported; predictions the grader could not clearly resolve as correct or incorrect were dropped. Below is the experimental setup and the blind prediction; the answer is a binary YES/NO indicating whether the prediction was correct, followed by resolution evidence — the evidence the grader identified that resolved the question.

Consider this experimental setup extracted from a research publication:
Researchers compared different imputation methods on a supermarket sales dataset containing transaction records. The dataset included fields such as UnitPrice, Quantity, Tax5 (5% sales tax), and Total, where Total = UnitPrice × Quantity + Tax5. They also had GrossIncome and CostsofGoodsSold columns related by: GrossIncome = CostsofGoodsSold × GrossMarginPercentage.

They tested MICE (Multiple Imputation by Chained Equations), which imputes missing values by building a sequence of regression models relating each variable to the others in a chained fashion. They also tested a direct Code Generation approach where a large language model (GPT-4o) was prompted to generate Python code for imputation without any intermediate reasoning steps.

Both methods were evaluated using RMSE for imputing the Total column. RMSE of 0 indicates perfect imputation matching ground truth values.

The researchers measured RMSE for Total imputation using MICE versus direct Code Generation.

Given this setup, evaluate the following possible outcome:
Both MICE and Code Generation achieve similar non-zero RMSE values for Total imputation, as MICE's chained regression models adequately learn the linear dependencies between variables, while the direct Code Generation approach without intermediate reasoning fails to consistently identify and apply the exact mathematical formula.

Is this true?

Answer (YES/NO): NO